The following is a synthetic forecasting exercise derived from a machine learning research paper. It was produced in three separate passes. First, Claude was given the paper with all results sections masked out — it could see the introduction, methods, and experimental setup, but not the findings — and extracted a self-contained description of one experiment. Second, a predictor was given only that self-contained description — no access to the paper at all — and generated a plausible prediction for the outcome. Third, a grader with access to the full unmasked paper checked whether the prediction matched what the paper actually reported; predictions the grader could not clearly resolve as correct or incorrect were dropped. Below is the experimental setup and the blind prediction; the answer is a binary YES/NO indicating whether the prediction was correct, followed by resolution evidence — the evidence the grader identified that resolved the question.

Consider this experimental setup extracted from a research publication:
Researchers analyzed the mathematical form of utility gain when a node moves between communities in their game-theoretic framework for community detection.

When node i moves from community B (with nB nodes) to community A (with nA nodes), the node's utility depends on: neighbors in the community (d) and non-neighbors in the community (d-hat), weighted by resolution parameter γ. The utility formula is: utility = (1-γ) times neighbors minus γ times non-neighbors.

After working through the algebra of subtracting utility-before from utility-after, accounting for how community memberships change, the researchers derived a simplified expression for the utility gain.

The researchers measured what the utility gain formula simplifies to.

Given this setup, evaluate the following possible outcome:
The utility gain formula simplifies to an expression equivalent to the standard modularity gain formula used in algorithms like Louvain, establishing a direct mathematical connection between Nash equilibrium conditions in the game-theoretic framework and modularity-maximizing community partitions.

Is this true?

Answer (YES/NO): NO